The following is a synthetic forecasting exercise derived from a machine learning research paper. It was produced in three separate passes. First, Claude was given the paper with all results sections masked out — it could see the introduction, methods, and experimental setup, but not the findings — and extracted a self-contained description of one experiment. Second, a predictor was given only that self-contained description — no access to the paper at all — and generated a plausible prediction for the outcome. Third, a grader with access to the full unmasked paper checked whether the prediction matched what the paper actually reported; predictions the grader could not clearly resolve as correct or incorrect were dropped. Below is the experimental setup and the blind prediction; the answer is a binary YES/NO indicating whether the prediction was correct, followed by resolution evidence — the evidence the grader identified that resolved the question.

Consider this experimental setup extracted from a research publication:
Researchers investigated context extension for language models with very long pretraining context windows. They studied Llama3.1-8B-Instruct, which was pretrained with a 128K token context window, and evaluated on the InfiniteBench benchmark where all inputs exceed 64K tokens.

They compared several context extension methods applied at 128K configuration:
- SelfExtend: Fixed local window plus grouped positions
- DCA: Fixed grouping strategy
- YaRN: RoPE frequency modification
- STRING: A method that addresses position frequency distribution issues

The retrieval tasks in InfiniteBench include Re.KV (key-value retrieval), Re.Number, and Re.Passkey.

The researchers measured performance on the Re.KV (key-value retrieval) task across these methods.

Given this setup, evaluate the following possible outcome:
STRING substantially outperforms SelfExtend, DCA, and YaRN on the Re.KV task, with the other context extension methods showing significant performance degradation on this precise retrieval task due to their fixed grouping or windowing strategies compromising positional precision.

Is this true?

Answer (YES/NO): NO